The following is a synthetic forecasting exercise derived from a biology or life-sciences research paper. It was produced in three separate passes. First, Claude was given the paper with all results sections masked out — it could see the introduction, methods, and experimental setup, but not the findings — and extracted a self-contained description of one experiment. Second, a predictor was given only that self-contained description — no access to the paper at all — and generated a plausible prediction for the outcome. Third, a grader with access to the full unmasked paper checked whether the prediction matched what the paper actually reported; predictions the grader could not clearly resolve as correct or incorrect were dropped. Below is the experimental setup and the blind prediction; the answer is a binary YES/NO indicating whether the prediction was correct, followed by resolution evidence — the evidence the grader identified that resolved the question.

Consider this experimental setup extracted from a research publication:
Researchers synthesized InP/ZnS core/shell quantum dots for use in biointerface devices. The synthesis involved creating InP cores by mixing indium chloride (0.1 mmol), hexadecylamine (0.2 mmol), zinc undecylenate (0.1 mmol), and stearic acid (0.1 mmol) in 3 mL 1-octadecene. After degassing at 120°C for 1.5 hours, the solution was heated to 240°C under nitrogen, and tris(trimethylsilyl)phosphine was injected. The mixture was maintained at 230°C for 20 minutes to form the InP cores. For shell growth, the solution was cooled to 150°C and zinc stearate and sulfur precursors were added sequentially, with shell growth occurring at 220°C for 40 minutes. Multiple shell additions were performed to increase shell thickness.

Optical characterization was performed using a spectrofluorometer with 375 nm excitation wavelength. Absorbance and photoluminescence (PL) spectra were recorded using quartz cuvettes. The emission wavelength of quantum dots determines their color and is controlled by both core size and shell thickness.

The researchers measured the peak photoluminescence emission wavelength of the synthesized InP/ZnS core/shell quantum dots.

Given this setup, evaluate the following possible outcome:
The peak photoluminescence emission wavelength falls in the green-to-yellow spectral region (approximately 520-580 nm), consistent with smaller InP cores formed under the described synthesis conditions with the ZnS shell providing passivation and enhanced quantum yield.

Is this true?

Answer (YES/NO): NO